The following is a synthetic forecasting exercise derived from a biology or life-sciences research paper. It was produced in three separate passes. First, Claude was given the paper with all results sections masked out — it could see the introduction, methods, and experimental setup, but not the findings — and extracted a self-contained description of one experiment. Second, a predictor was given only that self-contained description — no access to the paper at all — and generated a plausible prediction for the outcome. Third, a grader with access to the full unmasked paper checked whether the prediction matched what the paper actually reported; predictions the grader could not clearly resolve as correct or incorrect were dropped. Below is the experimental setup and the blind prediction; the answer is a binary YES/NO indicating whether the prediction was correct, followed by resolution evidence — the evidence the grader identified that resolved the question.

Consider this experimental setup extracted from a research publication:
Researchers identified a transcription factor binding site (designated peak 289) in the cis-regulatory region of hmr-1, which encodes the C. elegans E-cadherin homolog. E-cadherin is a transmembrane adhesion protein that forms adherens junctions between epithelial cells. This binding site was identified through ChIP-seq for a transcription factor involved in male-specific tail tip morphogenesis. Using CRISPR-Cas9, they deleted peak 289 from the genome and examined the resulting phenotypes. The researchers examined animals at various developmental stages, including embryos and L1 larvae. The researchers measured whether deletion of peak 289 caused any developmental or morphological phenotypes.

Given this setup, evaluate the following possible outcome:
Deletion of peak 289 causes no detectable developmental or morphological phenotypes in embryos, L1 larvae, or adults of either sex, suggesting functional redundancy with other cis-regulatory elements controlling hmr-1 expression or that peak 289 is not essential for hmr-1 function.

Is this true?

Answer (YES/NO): NO